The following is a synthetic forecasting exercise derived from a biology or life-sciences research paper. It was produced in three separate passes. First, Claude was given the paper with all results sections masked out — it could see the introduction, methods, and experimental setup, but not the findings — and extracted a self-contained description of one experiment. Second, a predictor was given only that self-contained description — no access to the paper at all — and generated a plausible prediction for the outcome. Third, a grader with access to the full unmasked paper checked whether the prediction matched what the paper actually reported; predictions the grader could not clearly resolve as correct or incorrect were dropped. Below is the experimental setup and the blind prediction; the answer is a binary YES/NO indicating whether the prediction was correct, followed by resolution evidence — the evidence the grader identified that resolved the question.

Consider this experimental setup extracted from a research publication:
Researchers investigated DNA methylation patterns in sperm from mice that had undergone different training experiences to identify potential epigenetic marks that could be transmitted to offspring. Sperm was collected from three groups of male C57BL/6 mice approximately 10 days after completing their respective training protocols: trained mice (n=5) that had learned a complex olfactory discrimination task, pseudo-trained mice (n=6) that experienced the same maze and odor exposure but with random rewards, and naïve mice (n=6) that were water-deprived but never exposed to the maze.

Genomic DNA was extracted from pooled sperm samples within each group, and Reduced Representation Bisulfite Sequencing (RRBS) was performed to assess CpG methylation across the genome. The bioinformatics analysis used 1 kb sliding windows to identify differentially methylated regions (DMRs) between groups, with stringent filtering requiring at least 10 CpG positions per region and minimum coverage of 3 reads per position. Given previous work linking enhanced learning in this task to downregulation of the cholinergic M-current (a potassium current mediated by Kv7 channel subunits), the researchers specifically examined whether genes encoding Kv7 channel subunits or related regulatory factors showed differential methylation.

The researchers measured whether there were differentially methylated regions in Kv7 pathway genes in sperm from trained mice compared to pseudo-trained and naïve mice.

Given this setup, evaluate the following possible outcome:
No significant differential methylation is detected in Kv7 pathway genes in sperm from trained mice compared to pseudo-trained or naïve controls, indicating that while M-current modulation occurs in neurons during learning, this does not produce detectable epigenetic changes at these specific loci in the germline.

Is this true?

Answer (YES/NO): NO